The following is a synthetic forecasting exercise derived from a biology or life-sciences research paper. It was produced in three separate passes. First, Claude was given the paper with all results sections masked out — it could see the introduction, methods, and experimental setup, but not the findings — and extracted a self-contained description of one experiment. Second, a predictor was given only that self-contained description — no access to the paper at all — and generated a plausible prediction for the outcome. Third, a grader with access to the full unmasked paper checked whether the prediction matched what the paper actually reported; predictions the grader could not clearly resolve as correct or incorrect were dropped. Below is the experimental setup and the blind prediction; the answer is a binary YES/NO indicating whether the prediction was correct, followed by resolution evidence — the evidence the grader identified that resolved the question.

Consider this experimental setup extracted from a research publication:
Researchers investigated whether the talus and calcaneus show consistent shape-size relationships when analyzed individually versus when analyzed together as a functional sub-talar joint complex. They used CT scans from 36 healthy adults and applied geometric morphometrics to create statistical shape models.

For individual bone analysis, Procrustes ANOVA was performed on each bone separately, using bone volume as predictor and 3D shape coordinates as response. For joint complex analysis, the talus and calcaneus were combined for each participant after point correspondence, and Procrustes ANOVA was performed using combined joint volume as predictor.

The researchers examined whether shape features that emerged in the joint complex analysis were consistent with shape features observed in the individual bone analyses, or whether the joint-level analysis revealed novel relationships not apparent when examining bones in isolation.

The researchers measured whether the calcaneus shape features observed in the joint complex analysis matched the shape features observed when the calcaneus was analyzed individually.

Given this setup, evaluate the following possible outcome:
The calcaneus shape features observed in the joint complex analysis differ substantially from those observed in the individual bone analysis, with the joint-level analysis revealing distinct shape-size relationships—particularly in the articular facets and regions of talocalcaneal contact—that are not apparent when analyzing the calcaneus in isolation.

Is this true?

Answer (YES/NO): NO